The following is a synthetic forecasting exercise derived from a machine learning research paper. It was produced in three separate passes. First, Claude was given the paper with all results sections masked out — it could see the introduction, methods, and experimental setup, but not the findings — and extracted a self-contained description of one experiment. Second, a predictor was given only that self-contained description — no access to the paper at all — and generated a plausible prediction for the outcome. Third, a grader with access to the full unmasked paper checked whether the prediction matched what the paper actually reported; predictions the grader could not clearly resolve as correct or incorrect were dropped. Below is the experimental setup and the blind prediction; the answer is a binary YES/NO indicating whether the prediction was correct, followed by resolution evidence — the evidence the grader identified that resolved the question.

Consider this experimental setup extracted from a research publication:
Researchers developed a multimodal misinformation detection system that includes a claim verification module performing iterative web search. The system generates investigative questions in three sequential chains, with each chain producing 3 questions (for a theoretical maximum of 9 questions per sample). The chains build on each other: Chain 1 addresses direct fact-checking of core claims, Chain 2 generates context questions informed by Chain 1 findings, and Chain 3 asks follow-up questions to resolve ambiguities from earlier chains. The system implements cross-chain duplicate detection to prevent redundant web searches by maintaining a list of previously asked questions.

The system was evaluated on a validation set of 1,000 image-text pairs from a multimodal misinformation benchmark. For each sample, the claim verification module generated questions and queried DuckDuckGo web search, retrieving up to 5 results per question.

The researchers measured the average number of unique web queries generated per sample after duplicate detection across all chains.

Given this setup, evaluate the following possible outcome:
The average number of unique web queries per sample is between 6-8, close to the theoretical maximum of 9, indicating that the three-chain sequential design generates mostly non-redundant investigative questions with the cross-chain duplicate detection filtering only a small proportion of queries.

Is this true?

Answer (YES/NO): NO